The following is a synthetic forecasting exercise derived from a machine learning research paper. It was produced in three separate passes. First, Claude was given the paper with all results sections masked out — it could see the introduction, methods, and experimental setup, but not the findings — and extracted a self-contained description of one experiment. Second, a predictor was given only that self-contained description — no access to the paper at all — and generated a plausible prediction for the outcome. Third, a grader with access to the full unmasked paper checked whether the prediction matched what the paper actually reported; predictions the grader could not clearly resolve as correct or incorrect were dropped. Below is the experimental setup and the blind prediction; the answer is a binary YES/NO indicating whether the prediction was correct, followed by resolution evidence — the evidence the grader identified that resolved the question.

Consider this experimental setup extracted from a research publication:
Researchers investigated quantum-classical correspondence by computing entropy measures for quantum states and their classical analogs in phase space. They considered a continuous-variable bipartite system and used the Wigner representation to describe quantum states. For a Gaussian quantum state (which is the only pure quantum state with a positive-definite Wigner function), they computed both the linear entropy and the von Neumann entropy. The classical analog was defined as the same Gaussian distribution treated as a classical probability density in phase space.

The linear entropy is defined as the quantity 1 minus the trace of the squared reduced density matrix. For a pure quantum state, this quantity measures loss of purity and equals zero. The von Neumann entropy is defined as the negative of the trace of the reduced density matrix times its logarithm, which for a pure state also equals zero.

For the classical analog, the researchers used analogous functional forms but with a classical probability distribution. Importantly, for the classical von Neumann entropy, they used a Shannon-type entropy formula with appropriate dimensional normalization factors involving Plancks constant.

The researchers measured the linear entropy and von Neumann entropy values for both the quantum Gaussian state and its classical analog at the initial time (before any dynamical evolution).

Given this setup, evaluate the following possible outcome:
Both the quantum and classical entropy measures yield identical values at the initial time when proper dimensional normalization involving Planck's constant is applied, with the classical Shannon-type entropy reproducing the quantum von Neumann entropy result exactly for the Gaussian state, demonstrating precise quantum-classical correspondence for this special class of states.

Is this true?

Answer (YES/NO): NO